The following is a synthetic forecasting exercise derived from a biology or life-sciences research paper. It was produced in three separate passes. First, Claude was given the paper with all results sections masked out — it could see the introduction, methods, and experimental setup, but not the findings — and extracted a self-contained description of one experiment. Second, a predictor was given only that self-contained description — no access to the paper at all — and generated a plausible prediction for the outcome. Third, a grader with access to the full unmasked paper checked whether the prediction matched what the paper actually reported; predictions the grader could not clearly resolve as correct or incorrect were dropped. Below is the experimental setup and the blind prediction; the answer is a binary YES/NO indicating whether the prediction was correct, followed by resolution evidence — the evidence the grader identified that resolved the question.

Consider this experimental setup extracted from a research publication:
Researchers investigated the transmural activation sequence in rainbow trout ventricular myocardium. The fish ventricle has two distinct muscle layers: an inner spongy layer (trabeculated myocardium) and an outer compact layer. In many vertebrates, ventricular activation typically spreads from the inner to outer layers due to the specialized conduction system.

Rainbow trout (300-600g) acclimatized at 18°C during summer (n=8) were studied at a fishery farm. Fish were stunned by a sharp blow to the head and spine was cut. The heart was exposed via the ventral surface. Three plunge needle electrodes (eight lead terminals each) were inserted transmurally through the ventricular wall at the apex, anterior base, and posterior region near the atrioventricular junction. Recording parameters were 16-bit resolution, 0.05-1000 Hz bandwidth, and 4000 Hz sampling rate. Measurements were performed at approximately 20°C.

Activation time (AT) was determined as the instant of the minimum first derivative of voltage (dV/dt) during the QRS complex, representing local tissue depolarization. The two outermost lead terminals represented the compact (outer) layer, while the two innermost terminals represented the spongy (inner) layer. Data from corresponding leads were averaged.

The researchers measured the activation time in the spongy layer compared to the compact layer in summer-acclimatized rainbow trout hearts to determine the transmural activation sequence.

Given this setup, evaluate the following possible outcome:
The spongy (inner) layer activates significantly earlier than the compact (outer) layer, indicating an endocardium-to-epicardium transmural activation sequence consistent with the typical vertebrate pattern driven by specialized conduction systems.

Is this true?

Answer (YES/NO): YES